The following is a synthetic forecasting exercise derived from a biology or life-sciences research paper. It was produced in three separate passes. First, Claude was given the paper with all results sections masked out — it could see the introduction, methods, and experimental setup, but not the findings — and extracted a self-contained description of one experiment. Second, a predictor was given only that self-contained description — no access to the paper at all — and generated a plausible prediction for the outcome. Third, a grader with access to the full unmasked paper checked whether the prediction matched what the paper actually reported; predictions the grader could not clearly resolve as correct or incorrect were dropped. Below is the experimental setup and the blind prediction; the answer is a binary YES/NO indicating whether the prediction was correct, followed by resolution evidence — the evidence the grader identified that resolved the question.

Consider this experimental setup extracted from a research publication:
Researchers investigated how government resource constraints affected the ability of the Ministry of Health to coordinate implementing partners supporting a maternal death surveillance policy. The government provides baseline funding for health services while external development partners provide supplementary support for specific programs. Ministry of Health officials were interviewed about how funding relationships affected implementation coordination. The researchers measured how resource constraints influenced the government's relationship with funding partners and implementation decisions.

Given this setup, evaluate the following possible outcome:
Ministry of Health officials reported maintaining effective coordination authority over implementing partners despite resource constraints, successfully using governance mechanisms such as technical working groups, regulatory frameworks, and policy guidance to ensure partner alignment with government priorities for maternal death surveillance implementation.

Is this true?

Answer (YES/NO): NO